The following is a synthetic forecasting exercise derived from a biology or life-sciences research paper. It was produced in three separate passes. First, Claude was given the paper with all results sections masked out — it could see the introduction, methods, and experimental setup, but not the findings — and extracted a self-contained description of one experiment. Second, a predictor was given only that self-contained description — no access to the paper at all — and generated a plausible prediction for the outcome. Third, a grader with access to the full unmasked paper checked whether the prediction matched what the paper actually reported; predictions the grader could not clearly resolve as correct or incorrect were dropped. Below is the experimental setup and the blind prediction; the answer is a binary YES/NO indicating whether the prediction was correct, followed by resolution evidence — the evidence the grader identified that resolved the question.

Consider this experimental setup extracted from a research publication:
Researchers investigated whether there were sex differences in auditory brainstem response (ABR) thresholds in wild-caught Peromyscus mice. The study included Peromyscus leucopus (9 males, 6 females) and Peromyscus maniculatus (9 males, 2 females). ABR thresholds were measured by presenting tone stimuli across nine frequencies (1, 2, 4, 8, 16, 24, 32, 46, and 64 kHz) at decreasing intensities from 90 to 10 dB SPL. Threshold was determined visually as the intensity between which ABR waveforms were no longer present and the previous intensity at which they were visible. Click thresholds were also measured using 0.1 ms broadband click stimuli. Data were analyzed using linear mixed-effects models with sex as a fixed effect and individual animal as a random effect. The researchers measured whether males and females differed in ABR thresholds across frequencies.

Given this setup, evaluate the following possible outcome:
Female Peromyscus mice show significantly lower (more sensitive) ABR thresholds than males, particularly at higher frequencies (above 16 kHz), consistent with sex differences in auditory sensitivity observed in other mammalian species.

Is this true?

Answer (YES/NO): NO